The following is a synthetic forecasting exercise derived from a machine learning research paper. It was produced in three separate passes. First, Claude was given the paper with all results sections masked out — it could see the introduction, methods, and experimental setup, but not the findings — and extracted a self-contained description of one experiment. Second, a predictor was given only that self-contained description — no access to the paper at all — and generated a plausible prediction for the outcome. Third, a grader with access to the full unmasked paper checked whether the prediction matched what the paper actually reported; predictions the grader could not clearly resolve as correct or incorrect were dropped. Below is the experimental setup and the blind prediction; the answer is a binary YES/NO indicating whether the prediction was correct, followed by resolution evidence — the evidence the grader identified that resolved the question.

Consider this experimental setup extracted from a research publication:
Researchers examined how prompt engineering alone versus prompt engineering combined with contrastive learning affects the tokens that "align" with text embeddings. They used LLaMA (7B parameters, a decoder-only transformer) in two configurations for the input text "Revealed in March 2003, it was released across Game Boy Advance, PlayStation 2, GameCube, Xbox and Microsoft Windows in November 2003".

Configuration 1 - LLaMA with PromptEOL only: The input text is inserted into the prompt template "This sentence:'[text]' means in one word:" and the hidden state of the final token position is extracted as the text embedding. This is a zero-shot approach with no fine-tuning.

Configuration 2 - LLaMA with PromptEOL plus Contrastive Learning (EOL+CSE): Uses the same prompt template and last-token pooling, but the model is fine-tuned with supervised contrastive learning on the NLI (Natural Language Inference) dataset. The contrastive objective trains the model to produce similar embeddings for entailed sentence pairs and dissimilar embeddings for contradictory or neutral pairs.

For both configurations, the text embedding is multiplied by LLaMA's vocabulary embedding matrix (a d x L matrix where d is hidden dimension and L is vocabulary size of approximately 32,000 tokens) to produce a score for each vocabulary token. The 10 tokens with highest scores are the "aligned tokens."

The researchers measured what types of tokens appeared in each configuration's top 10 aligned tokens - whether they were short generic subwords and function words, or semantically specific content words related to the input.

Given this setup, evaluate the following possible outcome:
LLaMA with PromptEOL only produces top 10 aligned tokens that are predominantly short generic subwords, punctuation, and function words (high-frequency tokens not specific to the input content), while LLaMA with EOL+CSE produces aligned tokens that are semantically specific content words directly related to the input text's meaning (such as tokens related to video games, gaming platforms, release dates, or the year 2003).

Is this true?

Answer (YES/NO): YES